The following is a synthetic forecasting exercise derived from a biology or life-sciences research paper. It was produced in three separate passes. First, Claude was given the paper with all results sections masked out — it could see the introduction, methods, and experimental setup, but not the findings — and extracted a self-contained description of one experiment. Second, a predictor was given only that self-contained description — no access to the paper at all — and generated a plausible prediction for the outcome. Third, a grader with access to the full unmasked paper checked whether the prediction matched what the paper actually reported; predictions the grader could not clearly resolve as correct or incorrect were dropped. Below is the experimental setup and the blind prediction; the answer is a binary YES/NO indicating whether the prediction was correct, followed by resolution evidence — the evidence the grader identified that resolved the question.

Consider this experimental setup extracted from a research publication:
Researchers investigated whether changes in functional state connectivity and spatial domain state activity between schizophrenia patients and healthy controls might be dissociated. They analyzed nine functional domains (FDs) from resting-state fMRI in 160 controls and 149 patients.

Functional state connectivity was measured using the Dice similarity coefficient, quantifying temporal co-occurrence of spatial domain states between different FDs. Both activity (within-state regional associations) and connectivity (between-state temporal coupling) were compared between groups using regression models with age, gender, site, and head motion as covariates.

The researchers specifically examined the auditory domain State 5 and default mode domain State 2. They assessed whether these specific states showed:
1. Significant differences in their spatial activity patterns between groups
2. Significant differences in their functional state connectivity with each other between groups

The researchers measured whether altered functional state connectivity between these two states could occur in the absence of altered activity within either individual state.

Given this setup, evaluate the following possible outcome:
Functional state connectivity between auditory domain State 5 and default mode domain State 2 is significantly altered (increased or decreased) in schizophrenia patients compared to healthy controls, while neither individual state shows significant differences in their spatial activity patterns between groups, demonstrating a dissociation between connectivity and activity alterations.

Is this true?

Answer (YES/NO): YES